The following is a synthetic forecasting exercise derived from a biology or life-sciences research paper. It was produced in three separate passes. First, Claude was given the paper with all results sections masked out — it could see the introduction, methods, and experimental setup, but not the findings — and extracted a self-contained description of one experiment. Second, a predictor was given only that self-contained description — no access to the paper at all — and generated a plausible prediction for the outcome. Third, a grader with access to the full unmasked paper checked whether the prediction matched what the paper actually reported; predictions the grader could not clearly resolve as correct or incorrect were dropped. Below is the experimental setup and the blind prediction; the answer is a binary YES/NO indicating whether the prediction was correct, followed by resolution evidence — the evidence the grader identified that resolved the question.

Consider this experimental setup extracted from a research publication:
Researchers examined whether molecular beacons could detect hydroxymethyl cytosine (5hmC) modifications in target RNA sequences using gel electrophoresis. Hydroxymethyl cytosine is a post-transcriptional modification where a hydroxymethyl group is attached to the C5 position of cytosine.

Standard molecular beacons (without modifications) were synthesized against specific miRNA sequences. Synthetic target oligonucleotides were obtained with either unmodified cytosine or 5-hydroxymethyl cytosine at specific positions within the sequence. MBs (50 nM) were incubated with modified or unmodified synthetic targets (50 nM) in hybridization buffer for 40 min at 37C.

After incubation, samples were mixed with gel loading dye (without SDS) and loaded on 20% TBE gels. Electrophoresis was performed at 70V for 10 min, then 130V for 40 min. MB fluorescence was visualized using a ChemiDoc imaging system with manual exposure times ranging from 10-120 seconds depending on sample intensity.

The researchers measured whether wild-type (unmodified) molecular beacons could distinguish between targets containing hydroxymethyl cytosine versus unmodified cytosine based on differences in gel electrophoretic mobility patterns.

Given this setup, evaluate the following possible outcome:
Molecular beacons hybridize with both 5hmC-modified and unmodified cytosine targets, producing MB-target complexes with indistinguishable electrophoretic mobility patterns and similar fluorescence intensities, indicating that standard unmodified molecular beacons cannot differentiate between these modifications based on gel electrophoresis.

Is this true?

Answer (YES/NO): NO